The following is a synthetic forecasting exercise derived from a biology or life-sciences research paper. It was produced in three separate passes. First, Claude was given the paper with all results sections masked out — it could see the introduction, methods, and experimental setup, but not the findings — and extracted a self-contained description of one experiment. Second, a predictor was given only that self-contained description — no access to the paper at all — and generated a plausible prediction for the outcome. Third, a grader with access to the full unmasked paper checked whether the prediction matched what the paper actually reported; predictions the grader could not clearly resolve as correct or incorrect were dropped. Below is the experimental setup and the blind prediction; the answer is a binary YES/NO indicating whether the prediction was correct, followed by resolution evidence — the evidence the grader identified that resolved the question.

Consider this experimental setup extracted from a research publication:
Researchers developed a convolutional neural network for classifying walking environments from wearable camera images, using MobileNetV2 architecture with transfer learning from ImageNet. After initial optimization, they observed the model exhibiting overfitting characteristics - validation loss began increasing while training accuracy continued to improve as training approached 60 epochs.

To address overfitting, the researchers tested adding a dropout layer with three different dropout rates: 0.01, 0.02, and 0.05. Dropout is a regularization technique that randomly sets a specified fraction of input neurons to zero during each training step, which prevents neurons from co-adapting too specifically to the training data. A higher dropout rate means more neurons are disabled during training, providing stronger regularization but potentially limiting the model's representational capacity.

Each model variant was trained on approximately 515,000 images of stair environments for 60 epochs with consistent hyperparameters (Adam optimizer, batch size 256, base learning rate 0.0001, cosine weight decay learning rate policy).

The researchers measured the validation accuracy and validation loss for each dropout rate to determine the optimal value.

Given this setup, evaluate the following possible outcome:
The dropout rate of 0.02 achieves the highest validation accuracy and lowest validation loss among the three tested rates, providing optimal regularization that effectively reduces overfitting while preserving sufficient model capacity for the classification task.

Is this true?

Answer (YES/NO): YES